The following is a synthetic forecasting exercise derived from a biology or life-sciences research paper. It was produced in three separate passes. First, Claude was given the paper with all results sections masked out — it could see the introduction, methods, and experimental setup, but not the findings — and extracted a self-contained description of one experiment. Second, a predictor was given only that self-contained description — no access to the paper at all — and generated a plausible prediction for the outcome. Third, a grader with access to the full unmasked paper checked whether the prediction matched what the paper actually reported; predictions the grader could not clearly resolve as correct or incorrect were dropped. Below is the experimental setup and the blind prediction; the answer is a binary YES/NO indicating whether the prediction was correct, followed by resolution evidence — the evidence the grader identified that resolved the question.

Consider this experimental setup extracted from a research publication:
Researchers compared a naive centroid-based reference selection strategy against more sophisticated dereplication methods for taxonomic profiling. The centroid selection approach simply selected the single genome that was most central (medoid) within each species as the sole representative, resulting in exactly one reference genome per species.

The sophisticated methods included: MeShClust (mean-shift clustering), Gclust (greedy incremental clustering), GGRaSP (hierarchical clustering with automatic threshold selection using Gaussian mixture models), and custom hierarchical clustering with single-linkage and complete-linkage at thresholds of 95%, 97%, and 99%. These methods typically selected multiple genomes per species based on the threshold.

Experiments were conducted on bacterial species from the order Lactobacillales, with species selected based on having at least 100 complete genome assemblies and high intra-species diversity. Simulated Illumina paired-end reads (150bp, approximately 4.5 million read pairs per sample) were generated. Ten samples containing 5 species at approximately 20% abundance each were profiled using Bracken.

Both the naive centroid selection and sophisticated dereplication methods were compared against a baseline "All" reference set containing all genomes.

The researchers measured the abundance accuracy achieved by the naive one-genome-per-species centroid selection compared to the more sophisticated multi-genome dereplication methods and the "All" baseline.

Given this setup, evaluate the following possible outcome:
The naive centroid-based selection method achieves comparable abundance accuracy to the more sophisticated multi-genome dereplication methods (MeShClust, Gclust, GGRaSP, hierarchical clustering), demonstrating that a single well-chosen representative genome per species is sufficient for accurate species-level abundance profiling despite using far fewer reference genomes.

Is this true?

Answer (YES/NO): NO